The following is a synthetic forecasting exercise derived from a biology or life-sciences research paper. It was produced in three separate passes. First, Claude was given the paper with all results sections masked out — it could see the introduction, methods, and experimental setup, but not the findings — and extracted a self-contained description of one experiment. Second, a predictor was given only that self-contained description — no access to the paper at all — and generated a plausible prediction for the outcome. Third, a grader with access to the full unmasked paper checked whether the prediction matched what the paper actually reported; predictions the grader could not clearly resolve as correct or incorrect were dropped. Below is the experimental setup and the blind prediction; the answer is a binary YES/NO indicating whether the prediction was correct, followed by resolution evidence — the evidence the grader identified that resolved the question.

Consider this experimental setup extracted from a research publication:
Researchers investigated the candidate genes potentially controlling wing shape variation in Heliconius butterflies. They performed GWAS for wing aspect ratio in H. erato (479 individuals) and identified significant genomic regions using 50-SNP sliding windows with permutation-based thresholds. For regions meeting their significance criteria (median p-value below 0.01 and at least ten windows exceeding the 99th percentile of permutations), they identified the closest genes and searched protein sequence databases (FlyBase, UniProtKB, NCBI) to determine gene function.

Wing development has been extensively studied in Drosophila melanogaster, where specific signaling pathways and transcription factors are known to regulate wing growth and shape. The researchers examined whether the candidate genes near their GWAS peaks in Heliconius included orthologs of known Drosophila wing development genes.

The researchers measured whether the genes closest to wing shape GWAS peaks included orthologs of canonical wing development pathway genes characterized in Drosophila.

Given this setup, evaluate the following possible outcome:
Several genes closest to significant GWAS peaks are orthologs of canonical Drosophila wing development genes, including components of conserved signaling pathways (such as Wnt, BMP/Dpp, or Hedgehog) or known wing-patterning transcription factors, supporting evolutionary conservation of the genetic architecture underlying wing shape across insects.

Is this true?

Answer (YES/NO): YES